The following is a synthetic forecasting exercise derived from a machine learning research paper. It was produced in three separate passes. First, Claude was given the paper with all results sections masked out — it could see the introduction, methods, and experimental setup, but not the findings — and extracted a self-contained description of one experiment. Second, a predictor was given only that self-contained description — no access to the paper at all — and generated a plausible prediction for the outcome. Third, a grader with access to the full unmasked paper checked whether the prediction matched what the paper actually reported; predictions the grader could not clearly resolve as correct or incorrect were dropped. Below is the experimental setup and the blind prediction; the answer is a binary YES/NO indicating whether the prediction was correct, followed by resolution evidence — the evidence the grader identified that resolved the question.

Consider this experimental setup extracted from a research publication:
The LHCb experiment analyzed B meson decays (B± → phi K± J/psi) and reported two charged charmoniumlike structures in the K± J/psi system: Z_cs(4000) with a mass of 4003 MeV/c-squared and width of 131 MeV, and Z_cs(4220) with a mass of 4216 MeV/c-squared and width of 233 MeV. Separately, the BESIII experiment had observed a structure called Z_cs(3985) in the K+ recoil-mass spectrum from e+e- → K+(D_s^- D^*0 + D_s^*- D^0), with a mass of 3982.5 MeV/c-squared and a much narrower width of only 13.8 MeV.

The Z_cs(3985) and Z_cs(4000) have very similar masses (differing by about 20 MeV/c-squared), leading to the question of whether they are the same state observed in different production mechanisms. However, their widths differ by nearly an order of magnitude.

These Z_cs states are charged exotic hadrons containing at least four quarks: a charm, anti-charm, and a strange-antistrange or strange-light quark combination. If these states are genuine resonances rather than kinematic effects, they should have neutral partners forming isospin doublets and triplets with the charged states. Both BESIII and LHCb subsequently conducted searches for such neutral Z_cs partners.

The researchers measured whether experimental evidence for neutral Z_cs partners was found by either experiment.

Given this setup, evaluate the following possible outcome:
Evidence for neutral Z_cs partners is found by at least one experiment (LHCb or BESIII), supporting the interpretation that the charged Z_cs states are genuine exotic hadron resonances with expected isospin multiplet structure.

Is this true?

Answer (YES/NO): YES